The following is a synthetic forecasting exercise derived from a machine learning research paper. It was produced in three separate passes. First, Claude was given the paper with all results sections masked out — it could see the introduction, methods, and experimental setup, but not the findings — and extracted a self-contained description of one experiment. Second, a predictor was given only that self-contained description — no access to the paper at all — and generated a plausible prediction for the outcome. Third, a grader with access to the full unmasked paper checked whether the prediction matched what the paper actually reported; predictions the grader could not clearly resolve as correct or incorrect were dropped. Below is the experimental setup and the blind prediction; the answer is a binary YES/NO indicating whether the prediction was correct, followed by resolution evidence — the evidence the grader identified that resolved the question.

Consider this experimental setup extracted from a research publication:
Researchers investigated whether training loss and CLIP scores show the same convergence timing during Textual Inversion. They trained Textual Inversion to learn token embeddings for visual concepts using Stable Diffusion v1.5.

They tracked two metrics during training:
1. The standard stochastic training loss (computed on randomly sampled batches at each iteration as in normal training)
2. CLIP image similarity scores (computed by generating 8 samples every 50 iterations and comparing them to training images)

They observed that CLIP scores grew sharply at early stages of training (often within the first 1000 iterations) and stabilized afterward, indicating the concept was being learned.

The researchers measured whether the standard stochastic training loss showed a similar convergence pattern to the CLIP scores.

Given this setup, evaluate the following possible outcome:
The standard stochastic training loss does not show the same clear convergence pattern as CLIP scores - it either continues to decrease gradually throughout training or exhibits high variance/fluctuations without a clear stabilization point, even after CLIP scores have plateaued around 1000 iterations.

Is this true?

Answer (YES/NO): YES